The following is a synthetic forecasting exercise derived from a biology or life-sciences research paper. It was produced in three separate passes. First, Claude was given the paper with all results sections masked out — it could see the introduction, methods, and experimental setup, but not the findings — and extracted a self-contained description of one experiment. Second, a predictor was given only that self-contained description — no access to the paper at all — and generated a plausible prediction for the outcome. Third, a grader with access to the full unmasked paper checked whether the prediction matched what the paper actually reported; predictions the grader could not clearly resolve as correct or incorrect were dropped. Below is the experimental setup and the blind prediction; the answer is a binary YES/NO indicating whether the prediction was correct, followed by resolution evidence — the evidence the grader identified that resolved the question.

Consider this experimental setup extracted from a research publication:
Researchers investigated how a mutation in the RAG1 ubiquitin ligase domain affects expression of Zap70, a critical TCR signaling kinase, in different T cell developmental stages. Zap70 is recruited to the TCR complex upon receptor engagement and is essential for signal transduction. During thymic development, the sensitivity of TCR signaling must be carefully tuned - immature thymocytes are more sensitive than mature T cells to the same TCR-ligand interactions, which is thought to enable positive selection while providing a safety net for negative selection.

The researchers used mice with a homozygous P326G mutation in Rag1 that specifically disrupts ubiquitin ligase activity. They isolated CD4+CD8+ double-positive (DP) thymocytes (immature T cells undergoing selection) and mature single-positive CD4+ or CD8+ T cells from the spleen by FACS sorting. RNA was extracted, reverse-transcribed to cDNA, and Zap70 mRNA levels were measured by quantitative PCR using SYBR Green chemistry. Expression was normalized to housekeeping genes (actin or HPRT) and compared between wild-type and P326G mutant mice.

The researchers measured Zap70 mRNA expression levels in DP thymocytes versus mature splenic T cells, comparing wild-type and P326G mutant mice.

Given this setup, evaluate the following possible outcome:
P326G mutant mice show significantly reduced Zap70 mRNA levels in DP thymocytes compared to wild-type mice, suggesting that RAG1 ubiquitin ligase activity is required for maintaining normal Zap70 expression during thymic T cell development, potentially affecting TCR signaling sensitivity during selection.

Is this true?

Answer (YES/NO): NO